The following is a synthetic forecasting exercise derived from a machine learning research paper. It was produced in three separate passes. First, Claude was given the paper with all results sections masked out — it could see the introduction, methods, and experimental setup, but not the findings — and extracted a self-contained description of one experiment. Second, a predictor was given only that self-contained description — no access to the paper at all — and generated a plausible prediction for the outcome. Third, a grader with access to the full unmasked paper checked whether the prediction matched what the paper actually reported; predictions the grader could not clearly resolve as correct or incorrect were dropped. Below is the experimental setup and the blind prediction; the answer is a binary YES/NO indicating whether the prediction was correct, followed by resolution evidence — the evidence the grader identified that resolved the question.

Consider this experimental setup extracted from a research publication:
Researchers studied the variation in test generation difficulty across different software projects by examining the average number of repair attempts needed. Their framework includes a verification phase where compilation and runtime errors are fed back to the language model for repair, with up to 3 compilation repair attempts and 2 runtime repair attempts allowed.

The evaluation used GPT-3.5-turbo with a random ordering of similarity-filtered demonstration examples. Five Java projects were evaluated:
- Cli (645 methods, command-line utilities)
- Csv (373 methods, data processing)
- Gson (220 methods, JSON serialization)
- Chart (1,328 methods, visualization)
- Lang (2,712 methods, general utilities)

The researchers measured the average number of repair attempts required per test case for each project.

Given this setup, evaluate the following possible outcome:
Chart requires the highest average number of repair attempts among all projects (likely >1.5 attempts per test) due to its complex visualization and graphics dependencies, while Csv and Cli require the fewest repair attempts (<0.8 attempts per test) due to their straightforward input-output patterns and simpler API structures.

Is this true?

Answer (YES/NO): NO